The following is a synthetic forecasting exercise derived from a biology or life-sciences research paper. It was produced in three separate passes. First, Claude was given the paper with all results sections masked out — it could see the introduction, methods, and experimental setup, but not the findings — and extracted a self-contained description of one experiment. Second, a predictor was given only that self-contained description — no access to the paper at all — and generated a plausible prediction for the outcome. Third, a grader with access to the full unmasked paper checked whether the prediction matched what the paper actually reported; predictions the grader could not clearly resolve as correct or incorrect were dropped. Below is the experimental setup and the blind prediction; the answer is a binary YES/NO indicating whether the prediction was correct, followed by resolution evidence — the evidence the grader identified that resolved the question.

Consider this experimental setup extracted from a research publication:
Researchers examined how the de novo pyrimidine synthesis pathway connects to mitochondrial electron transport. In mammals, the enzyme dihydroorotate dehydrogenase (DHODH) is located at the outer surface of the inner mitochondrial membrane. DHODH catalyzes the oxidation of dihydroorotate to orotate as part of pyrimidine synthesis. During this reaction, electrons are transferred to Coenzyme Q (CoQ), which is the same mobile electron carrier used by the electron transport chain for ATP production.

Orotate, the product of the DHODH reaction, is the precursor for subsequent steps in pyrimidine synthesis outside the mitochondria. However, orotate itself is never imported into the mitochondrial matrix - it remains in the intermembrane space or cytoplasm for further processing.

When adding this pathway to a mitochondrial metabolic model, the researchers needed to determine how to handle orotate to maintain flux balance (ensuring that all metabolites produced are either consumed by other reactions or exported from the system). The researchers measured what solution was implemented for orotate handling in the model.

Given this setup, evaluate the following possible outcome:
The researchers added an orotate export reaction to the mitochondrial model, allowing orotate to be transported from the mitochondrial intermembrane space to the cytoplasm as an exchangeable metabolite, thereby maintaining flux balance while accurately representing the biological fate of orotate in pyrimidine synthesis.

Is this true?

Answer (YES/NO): NO